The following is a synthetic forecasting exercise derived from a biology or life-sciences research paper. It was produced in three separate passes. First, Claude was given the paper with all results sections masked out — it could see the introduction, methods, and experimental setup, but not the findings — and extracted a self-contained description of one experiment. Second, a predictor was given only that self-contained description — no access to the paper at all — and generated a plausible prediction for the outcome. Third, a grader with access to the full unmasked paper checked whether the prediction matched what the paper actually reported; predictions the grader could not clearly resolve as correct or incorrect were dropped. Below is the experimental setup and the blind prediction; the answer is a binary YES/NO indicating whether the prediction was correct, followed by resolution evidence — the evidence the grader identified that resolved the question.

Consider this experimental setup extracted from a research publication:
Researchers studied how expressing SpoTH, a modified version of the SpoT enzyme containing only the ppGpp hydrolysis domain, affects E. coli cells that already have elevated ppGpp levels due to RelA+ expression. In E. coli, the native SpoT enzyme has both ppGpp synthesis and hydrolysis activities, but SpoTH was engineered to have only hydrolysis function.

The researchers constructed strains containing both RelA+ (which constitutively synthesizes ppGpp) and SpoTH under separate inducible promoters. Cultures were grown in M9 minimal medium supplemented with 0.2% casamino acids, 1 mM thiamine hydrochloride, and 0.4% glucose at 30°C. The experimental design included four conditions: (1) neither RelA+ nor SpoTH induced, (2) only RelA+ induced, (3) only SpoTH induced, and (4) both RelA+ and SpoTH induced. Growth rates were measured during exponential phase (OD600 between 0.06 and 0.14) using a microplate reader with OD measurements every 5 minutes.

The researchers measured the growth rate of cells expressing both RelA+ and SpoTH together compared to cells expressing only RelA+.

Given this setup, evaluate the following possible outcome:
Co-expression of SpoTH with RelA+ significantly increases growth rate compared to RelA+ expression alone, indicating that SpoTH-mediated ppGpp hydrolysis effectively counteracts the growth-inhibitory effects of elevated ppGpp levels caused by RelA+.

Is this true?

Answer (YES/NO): YES